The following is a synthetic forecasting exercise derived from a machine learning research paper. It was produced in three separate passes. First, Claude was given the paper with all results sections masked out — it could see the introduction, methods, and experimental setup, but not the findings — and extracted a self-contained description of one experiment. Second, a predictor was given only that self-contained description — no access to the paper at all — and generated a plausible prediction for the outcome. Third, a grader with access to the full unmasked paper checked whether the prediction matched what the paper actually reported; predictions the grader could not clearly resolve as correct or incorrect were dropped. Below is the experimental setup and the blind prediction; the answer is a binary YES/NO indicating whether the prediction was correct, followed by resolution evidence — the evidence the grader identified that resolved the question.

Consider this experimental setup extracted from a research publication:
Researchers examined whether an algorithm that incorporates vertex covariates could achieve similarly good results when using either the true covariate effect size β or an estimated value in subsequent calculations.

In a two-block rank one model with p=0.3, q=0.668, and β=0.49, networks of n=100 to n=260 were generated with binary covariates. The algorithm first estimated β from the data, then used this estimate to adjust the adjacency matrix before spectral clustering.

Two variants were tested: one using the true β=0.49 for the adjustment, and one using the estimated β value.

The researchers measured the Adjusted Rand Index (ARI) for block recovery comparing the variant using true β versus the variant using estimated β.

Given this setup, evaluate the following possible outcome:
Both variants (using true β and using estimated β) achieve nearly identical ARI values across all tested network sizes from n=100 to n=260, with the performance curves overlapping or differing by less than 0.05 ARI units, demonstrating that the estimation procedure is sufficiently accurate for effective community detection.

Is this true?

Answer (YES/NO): YES